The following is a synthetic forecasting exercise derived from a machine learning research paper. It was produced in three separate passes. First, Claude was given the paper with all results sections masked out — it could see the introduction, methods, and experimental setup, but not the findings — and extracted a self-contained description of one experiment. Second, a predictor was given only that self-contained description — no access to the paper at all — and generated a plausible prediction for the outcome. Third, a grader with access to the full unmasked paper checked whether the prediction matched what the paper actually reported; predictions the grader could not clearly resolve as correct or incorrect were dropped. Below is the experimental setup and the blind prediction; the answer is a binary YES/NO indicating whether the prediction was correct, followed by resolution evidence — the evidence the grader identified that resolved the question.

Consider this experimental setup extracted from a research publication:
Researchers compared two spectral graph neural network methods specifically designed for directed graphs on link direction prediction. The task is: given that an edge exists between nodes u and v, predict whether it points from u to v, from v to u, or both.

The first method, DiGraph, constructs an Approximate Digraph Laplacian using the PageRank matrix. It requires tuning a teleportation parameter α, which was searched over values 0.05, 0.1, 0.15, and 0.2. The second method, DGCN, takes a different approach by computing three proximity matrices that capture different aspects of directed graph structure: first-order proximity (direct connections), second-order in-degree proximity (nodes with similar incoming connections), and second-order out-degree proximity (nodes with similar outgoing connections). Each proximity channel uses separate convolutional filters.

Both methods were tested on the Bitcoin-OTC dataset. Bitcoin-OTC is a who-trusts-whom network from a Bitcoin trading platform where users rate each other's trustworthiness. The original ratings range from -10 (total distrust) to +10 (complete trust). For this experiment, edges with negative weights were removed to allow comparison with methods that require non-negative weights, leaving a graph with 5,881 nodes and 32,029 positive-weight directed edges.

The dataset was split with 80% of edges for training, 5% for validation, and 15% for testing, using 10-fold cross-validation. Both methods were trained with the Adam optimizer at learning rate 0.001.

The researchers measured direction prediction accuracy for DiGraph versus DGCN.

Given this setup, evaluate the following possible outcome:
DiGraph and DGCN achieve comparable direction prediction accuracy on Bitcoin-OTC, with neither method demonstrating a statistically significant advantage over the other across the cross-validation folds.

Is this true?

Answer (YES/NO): NO